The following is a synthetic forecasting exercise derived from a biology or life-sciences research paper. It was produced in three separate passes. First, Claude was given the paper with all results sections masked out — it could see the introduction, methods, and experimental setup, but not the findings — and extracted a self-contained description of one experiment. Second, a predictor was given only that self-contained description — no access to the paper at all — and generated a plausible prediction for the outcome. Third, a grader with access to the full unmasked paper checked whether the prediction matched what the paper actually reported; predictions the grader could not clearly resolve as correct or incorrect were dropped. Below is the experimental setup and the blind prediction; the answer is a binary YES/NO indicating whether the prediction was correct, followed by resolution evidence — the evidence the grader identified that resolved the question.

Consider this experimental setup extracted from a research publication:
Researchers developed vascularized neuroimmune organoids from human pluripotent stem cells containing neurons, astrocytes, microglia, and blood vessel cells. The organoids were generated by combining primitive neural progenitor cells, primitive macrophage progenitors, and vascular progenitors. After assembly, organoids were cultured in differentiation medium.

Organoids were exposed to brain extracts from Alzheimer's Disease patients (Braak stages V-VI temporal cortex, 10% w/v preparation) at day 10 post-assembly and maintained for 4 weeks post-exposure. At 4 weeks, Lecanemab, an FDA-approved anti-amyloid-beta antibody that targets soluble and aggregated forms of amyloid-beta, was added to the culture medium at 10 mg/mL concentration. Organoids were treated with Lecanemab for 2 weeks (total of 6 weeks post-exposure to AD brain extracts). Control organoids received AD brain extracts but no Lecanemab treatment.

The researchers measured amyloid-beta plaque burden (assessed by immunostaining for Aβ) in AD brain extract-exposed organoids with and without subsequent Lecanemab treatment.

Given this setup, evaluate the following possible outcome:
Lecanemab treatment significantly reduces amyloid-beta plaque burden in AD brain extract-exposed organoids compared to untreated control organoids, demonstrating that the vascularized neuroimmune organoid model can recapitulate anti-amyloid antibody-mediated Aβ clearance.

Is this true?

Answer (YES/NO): YES